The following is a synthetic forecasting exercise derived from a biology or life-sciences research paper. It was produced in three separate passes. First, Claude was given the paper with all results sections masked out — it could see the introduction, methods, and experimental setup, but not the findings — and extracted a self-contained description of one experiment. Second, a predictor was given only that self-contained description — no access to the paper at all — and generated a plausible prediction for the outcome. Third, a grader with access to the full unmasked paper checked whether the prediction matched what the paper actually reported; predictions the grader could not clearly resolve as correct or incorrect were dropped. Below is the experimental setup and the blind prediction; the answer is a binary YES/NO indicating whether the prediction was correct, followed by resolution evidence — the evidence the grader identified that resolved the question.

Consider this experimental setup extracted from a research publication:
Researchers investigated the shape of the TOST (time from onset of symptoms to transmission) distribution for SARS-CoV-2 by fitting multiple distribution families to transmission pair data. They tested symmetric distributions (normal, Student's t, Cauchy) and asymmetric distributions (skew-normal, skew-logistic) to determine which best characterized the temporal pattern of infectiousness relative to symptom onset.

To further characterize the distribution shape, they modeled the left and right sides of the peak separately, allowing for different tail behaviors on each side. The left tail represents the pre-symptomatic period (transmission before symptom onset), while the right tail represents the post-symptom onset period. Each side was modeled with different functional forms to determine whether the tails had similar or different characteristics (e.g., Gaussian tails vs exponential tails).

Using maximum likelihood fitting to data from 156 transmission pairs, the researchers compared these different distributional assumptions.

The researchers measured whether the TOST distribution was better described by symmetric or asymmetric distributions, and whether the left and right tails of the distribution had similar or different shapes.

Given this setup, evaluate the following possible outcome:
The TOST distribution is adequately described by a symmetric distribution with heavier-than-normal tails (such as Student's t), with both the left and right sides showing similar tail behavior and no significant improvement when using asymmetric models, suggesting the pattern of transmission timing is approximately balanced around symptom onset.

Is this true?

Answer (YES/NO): YES